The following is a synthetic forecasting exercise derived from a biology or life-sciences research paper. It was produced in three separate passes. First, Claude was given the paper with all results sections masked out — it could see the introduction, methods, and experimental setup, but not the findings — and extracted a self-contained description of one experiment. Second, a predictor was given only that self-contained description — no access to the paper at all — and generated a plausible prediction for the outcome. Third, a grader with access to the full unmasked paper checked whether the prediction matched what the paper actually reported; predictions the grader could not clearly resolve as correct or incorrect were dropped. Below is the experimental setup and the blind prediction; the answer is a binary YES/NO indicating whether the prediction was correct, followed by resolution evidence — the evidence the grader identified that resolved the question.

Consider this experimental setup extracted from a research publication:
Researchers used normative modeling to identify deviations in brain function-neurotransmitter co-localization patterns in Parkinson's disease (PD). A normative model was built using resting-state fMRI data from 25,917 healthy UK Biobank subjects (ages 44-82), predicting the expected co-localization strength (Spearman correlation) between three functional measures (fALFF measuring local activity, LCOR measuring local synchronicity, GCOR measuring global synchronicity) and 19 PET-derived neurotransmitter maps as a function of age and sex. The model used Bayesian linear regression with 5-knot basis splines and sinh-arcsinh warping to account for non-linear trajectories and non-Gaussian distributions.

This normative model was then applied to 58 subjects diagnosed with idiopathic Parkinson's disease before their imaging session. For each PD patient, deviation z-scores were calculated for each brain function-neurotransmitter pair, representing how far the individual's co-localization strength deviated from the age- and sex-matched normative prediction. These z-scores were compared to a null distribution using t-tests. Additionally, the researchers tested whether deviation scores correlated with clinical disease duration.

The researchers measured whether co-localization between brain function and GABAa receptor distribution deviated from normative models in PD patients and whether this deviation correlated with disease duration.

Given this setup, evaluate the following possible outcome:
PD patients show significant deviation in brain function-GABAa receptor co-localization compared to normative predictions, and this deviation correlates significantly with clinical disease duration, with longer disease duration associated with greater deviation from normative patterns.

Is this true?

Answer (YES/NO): YES